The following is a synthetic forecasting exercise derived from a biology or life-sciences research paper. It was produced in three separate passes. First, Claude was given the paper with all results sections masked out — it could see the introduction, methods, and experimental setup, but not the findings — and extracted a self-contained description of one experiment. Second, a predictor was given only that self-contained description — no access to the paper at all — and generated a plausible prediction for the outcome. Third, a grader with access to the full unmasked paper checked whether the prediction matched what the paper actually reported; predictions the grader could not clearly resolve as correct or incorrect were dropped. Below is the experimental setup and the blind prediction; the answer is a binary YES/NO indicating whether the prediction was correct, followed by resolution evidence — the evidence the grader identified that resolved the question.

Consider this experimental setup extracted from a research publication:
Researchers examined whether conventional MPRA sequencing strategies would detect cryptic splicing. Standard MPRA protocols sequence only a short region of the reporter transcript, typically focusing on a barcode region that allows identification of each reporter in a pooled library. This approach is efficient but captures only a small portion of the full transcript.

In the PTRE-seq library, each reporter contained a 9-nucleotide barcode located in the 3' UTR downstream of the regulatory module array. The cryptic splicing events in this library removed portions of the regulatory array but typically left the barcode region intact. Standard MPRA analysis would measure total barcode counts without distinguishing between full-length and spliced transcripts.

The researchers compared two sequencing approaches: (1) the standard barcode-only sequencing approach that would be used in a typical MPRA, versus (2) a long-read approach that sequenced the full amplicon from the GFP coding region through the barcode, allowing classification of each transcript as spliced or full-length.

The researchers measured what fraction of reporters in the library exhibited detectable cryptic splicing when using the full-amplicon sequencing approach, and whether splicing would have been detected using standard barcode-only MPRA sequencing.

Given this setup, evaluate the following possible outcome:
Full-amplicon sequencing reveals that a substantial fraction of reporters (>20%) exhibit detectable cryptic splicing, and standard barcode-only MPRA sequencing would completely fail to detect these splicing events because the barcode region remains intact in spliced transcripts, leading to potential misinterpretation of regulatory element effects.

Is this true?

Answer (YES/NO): NO